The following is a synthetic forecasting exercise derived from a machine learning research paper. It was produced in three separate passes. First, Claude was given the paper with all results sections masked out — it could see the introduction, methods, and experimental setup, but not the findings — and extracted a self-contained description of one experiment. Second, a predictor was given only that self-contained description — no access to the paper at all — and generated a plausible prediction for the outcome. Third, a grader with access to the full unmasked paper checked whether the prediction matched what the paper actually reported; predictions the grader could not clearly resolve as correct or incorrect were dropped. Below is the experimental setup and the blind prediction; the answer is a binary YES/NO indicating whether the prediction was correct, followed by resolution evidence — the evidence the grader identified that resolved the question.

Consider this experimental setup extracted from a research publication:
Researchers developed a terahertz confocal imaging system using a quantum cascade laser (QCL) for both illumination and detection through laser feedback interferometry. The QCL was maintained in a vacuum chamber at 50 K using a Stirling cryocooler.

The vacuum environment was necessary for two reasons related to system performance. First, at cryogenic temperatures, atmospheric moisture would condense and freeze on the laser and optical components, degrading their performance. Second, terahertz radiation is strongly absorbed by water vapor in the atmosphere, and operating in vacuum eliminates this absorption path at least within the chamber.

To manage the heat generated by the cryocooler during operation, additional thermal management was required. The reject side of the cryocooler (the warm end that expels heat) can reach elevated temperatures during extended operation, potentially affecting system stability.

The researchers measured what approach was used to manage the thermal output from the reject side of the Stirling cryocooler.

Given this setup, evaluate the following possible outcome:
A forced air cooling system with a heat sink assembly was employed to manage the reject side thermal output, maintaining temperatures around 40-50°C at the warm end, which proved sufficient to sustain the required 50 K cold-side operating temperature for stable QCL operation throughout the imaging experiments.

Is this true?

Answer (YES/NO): NO